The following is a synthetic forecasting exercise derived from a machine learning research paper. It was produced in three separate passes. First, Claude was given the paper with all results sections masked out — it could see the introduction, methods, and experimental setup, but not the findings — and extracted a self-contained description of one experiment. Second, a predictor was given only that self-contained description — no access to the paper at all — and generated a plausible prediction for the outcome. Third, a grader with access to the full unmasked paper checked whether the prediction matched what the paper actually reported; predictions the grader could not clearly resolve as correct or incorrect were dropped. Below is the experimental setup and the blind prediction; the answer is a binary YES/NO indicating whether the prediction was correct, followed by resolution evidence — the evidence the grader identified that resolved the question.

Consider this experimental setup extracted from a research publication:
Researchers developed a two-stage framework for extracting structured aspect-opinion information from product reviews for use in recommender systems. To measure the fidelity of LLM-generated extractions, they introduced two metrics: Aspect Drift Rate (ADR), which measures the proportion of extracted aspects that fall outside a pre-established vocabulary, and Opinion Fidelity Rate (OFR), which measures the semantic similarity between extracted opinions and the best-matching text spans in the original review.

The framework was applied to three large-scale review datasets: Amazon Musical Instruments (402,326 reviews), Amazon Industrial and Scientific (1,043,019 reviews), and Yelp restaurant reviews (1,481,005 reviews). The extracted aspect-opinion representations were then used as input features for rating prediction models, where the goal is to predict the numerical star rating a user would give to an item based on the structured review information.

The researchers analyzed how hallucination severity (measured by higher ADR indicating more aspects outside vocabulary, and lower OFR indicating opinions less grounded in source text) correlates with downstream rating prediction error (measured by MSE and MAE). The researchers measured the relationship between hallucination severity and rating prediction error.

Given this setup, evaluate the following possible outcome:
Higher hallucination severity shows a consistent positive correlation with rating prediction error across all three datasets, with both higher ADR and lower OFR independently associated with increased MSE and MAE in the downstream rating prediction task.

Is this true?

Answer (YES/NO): NO